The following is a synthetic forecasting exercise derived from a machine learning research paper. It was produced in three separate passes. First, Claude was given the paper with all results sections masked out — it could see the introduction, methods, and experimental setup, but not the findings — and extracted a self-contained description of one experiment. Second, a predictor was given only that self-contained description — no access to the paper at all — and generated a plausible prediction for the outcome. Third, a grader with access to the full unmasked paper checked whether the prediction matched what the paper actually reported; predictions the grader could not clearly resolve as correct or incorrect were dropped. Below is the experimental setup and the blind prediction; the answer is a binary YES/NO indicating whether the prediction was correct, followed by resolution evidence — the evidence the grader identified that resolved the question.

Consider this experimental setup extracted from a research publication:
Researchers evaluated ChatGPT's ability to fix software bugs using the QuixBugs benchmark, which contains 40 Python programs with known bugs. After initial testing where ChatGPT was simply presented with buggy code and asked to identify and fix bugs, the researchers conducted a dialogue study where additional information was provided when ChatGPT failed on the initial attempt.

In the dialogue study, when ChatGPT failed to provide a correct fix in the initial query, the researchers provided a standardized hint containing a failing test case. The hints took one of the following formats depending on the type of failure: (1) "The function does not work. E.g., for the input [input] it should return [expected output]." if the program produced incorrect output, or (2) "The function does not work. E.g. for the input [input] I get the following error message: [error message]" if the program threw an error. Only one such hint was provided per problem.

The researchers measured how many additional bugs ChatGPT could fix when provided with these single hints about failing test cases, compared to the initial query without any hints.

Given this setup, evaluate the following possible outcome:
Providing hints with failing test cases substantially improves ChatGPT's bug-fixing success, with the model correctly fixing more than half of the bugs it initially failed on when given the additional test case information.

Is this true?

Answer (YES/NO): NO